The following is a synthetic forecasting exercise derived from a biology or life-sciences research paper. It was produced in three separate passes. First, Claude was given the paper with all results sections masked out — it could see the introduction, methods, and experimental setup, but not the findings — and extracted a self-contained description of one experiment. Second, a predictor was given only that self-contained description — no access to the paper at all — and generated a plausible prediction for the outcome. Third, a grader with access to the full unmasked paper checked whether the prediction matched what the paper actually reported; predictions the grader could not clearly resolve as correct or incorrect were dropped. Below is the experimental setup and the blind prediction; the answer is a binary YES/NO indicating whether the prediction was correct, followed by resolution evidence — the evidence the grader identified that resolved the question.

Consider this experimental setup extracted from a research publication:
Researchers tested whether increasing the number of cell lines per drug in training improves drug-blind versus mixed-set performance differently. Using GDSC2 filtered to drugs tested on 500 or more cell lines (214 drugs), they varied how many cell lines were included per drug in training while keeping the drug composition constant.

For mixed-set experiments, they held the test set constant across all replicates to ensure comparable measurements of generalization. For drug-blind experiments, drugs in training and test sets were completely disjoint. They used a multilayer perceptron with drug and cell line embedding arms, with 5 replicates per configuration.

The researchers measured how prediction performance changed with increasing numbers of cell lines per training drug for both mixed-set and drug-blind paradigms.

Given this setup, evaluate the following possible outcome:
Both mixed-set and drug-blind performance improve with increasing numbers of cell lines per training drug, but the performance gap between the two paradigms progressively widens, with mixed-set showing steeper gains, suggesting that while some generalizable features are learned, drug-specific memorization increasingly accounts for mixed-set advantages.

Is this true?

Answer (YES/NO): NO